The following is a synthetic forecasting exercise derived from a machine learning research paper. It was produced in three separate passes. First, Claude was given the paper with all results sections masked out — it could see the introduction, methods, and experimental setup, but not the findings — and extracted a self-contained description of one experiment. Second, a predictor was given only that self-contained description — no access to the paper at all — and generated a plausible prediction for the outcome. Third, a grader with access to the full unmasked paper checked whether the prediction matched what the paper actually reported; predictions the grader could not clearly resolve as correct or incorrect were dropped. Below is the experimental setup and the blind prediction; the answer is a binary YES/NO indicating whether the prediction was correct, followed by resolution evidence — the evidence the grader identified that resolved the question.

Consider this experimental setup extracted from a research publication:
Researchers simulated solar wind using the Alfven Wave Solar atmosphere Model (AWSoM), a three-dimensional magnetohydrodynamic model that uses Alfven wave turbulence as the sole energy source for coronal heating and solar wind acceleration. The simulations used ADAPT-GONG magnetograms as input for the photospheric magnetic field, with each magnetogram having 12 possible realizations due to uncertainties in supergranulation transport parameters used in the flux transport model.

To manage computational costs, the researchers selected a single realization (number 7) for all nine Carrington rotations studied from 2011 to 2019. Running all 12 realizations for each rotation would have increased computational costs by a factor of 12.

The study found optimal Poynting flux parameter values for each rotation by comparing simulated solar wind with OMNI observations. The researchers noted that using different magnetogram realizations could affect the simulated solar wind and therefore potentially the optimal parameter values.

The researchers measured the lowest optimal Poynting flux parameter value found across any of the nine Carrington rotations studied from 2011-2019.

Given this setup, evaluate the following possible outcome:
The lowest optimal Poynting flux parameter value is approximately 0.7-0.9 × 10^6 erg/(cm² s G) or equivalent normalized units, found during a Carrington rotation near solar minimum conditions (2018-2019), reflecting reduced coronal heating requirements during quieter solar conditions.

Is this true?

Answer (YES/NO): NO